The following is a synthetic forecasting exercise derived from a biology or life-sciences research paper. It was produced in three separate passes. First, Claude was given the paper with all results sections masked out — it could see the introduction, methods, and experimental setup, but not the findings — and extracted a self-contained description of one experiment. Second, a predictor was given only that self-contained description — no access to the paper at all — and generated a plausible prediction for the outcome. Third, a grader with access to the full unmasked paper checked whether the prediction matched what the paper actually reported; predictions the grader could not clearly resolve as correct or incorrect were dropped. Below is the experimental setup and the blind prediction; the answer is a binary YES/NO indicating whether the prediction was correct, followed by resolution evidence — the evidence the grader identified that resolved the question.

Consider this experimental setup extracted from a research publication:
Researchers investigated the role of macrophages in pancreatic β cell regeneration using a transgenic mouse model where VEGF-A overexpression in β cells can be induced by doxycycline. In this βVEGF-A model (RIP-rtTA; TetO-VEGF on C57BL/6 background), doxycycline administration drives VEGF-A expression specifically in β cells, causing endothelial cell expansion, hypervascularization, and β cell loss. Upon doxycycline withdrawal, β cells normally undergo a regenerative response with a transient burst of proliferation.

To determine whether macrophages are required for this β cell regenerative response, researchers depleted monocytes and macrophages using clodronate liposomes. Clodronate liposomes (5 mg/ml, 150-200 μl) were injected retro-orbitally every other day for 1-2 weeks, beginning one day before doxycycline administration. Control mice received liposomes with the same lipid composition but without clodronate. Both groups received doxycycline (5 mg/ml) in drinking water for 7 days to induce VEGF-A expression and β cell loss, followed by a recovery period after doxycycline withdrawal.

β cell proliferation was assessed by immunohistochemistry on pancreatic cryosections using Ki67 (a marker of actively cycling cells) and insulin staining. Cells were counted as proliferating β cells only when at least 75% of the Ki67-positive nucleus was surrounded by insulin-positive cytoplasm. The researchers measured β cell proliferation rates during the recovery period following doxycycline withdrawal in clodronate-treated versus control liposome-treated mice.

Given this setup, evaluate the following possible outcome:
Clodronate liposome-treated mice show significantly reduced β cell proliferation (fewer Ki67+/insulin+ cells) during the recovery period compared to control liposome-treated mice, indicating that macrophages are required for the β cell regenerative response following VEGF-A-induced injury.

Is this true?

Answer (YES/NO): YES